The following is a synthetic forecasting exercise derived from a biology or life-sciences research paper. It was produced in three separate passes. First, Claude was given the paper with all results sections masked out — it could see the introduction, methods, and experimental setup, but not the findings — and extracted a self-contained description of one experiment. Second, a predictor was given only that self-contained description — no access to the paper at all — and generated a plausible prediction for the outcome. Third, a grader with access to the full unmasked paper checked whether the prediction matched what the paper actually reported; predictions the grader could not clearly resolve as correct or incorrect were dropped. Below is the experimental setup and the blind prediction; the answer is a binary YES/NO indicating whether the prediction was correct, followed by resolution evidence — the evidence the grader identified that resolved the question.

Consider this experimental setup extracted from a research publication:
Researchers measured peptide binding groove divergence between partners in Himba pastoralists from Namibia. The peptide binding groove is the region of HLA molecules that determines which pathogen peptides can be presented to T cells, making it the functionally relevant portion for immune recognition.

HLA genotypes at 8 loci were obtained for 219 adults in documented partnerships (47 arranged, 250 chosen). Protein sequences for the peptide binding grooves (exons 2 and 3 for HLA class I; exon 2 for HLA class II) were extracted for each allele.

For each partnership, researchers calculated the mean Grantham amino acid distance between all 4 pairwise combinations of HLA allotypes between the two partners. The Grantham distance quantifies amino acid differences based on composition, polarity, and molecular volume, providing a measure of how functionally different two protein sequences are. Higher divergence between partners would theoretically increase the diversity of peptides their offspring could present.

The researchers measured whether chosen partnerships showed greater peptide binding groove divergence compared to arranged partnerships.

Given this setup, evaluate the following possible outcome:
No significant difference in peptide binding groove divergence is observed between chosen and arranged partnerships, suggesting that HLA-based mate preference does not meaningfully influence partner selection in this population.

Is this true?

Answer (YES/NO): YES